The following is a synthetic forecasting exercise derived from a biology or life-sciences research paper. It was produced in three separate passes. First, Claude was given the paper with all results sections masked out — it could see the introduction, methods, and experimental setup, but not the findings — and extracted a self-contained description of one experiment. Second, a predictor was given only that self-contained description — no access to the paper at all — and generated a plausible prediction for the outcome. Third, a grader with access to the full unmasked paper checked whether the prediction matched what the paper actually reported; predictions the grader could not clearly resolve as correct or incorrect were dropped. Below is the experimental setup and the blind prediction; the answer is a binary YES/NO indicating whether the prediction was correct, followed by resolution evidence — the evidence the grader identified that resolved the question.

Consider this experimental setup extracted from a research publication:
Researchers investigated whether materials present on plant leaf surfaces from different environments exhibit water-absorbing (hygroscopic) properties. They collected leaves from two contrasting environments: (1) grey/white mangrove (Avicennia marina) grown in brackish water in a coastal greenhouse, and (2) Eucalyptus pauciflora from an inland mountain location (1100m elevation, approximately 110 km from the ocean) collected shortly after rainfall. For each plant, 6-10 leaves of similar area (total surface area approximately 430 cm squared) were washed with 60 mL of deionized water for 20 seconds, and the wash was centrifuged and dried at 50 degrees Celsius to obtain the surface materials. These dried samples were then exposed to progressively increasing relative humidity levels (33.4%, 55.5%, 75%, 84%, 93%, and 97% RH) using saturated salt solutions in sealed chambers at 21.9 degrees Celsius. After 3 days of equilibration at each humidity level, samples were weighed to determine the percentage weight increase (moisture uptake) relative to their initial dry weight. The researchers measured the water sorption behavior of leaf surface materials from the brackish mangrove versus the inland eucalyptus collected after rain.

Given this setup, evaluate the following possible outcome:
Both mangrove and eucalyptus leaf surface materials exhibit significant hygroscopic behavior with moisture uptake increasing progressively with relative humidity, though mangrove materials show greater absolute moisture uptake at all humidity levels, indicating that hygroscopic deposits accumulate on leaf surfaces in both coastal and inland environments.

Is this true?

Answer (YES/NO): NO